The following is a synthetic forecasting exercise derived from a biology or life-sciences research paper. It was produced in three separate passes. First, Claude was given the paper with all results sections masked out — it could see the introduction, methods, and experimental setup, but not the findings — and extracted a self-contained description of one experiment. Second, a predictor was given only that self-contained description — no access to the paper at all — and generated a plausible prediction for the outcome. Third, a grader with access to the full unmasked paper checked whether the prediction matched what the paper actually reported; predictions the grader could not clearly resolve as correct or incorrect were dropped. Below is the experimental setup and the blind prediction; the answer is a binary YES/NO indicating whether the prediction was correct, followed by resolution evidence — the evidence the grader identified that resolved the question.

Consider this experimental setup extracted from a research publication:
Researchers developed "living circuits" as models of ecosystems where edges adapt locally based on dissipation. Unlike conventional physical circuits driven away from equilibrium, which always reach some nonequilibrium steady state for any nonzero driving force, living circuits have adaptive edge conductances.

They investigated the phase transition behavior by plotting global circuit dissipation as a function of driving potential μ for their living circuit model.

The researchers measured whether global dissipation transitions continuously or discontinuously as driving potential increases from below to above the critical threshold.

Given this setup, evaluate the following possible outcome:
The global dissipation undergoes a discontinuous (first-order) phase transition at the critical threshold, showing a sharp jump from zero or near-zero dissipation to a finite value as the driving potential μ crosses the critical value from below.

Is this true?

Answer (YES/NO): YES